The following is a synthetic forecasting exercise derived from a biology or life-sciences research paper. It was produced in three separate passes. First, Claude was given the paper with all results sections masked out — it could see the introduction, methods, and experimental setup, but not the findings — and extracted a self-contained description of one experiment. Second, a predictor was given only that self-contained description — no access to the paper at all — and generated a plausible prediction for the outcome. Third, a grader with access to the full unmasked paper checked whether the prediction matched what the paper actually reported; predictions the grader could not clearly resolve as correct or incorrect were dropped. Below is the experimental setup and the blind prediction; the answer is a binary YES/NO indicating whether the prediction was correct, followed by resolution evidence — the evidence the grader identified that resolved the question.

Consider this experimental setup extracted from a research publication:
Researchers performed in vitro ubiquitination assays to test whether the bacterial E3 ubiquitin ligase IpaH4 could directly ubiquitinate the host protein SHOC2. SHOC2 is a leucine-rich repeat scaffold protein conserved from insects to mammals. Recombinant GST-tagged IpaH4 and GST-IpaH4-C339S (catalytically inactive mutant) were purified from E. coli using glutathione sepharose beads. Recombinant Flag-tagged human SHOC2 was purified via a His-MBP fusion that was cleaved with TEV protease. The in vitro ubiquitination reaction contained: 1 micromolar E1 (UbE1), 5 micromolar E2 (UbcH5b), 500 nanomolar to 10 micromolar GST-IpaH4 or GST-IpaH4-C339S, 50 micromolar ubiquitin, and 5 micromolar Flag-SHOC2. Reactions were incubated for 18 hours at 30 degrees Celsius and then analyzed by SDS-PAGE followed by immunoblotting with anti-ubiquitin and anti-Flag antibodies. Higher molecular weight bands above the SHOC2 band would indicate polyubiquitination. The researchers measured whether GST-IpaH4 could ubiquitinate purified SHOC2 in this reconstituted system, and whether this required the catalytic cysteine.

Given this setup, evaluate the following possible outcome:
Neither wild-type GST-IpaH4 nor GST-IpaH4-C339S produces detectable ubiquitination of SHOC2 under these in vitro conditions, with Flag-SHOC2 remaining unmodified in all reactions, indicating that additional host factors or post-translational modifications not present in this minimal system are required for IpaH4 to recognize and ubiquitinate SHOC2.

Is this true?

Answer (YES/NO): NO